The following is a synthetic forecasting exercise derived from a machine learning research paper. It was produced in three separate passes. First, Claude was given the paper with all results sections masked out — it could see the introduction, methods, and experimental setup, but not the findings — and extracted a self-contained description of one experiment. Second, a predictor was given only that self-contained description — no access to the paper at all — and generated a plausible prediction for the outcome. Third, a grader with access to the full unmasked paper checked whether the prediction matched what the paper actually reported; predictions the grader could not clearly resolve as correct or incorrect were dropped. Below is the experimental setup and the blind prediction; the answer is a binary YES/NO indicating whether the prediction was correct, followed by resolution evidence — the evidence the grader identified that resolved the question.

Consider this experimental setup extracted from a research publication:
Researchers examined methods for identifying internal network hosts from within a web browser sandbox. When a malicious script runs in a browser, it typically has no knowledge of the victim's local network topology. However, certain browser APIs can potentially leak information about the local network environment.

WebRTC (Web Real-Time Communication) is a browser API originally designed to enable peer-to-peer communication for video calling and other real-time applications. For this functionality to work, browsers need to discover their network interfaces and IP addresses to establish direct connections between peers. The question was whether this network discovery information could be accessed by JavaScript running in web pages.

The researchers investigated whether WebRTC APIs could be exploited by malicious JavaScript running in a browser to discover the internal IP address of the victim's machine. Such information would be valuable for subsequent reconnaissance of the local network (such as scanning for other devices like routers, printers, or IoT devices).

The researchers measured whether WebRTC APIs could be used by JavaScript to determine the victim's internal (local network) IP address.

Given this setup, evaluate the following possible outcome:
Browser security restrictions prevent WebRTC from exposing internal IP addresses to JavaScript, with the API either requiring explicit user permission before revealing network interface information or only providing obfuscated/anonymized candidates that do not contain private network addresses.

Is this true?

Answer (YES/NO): NO